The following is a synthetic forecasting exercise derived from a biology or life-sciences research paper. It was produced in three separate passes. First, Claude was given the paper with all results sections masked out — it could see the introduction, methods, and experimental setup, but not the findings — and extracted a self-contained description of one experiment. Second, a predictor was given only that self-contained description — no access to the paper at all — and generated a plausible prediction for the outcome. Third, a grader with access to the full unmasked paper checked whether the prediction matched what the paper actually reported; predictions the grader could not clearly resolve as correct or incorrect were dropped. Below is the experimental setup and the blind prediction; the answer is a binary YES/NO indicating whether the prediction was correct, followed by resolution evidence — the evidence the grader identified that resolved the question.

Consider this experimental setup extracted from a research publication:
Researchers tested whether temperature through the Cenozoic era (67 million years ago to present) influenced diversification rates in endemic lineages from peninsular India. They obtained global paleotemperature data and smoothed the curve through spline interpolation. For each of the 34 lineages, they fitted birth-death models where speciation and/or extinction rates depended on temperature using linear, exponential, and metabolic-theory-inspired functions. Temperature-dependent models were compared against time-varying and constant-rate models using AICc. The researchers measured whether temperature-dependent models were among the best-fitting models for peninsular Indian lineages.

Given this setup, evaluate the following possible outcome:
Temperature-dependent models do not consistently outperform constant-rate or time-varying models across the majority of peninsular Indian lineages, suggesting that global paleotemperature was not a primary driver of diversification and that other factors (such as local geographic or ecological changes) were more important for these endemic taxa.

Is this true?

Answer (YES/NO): NO